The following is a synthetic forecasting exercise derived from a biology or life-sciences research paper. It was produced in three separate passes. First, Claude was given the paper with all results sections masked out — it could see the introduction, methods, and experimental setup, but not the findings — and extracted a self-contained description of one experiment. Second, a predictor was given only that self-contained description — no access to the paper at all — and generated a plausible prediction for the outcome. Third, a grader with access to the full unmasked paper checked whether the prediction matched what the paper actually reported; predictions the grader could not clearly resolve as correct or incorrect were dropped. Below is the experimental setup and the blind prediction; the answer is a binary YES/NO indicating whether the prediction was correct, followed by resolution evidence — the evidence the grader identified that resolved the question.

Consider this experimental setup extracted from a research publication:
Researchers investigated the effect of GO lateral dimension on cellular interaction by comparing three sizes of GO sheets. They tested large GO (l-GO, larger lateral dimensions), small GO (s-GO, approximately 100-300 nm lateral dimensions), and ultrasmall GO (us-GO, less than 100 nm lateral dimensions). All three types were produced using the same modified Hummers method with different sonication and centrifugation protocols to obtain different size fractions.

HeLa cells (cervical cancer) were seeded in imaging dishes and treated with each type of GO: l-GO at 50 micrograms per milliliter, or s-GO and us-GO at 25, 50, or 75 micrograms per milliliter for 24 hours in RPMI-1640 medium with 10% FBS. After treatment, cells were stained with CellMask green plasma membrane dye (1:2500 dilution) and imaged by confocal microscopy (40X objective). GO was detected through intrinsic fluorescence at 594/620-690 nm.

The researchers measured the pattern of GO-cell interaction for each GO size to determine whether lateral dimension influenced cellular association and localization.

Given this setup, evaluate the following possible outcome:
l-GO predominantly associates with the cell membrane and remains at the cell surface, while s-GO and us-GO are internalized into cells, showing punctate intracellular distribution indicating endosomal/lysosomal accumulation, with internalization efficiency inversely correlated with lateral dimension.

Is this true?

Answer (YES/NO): NO